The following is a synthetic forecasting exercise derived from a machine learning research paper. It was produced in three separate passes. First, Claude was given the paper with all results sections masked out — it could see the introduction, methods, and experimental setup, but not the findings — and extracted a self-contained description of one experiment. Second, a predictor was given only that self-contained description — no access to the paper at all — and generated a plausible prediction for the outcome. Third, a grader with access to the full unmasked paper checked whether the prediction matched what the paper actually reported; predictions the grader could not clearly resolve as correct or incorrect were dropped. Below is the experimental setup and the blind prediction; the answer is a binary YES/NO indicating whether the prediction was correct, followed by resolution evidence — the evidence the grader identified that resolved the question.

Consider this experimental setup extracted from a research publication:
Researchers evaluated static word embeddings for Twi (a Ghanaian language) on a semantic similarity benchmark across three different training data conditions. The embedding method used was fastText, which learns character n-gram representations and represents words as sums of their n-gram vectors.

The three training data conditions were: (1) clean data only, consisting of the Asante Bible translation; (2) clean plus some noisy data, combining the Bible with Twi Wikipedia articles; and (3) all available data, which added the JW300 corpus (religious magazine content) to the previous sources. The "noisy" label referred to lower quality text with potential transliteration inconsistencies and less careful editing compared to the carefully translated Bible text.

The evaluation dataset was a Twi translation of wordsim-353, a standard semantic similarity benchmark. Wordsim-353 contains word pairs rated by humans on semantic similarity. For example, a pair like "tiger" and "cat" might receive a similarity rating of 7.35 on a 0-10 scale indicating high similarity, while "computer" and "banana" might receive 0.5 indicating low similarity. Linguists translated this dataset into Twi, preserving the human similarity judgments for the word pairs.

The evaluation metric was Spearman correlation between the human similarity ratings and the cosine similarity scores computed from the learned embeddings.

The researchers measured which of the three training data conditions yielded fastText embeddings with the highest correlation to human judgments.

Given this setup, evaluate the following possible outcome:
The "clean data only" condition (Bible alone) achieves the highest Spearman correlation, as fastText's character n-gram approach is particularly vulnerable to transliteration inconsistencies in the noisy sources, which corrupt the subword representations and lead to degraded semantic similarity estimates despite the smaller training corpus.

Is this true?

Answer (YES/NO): NO